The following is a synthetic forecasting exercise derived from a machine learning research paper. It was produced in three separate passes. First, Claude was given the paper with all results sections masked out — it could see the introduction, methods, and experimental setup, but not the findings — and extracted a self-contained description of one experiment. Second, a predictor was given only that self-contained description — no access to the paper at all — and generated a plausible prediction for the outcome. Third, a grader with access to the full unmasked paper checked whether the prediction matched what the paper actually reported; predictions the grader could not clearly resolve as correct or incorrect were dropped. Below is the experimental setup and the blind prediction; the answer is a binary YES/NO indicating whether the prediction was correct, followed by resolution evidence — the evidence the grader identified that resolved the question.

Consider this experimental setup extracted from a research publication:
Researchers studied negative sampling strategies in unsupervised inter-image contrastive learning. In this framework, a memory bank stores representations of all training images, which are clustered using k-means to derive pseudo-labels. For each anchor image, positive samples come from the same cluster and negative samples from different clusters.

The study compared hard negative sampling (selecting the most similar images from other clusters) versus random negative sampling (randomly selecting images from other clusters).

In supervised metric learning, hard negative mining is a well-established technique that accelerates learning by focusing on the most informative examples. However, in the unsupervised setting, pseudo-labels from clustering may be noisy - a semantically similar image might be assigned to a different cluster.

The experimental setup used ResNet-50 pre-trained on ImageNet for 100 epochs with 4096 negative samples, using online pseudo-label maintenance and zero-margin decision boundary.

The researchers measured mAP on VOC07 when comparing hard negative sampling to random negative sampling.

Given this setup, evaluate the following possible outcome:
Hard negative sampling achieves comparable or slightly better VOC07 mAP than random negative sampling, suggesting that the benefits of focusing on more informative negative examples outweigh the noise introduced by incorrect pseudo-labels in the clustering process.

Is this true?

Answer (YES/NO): NO